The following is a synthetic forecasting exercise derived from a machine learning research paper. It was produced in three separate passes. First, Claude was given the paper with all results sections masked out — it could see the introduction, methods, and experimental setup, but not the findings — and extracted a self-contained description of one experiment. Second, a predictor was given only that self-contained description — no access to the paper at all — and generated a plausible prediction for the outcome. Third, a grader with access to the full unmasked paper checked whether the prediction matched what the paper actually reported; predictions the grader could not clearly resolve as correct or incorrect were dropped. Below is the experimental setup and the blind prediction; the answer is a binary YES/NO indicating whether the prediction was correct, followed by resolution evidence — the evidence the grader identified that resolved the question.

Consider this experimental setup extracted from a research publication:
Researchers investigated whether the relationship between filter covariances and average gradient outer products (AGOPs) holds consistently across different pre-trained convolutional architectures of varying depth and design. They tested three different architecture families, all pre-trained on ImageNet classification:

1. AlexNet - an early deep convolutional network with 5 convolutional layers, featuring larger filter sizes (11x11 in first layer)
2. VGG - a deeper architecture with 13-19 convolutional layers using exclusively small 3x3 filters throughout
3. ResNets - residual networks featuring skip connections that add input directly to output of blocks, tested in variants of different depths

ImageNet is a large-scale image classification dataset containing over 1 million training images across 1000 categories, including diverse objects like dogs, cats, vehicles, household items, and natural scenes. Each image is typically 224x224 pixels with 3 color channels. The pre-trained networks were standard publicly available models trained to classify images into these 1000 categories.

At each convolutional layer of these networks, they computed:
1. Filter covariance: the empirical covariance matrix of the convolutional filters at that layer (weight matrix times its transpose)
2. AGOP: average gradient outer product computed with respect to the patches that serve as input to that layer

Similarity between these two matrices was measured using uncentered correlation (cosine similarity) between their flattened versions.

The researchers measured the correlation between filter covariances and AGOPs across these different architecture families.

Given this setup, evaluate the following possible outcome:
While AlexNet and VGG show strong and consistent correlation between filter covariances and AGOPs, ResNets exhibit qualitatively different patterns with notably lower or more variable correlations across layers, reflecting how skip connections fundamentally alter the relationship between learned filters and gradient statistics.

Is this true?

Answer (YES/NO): NO